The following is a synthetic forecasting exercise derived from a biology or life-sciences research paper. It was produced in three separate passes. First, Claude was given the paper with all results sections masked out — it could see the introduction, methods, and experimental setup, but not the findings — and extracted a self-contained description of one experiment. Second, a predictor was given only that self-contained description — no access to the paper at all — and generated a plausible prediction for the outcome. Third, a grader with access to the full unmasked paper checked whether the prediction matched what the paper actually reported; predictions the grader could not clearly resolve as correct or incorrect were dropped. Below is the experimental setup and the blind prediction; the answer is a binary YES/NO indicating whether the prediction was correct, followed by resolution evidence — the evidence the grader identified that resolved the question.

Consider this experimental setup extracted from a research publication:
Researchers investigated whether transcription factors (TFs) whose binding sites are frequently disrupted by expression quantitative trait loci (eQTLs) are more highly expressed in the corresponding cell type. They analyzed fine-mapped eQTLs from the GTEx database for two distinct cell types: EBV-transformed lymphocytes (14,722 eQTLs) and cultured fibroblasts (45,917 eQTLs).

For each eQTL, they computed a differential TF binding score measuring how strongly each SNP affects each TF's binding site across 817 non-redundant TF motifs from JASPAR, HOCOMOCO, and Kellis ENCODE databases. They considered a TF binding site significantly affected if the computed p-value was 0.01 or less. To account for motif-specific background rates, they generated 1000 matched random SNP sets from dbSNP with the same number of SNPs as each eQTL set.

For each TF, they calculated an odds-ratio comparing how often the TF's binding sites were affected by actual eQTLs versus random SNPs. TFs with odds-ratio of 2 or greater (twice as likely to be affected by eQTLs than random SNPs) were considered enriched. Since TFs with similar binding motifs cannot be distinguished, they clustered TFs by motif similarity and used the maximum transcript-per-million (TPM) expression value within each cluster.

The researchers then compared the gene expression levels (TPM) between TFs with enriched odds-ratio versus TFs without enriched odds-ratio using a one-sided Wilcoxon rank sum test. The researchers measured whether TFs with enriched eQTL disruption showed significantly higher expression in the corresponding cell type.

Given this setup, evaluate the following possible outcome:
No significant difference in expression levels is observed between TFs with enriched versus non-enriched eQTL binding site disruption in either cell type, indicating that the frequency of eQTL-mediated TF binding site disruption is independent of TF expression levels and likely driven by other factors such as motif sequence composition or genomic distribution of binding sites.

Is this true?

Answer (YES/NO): NO